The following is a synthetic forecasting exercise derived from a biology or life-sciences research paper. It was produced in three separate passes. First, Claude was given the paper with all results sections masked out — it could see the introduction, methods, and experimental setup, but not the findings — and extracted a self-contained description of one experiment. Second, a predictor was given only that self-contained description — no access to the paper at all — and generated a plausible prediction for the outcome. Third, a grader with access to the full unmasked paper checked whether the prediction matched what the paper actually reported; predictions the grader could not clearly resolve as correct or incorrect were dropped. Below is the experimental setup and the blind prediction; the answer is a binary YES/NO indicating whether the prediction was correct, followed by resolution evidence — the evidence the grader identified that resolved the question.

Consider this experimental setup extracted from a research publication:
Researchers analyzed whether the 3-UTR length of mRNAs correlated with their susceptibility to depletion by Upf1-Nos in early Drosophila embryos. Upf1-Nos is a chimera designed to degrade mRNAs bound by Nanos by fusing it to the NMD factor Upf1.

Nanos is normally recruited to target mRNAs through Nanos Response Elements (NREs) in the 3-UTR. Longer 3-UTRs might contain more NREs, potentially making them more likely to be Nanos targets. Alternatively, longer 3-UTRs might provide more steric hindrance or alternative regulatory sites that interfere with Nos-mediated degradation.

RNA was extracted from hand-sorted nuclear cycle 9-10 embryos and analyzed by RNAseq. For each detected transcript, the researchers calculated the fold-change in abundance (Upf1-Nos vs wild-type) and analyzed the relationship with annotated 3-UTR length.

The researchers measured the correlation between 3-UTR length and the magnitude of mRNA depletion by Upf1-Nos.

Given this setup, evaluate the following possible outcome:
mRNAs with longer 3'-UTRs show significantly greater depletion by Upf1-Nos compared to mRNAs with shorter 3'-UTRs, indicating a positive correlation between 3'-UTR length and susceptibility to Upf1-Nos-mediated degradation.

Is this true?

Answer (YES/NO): NO